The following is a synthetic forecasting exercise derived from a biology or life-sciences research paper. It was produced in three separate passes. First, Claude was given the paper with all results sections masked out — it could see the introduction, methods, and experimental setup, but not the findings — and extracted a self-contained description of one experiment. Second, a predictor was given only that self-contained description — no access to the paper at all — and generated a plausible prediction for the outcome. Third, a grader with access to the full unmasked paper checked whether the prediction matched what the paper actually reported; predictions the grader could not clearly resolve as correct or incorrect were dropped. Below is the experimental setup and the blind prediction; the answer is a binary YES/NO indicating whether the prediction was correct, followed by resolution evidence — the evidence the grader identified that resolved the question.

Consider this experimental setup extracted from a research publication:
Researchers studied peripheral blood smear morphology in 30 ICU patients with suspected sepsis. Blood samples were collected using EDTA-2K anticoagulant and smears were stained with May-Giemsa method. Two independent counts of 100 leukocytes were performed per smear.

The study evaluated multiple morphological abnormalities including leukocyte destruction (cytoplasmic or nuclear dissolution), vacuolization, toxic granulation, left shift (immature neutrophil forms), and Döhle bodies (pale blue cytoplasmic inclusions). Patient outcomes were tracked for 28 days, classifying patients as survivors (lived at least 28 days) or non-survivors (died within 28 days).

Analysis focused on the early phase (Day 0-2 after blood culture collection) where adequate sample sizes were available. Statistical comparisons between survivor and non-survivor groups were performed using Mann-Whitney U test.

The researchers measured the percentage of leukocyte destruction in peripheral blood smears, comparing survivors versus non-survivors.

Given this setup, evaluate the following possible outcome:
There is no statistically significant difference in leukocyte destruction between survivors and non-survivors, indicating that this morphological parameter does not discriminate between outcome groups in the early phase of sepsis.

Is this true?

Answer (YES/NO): YES